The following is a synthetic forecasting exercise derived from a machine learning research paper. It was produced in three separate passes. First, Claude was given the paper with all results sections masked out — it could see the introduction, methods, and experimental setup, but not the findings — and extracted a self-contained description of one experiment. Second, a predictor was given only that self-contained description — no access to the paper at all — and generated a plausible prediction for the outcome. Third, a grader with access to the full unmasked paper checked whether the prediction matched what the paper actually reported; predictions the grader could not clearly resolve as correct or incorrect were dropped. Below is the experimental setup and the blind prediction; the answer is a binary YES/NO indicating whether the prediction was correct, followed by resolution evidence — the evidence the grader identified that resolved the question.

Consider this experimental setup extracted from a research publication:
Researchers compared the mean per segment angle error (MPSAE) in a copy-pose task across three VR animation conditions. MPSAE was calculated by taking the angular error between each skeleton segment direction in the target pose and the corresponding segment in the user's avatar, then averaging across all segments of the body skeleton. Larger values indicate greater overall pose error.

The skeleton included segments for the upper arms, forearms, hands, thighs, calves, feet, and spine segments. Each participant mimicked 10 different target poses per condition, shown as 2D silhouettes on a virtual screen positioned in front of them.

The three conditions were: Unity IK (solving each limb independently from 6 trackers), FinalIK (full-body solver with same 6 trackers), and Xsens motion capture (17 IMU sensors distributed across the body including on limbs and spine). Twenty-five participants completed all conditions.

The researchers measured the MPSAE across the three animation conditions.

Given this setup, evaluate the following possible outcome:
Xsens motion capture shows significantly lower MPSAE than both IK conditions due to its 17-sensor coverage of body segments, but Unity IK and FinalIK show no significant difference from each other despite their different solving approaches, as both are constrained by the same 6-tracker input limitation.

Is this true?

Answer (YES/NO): NO